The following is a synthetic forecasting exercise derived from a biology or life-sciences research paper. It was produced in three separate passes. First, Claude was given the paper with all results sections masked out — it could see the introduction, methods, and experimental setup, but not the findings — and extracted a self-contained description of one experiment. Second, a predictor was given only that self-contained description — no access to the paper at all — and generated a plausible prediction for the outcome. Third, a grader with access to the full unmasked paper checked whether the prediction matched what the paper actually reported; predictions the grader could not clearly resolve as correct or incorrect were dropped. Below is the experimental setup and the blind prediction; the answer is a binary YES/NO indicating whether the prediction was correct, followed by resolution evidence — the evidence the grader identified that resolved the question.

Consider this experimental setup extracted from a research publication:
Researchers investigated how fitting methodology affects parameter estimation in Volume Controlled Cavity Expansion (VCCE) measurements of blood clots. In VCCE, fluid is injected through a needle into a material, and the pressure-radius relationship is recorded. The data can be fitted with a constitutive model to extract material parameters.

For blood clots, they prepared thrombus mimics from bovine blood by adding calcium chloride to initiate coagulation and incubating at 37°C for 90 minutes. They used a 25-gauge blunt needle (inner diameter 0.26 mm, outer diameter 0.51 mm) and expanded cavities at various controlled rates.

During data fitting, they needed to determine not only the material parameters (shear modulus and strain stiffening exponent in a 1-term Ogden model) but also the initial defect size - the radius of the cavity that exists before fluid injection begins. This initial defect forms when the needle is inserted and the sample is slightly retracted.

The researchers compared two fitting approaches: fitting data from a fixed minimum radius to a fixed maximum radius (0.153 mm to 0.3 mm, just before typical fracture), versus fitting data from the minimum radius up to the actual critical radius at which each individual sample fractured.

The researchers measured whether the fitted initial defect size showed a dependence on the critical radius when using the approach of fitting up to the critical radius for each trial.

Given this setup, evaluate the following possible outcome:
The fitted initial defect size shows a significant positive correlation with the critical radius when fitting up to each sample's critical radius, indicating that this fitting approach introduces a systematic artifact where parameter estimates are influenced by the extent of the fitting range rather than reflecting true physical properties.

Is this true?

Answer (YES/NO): NO